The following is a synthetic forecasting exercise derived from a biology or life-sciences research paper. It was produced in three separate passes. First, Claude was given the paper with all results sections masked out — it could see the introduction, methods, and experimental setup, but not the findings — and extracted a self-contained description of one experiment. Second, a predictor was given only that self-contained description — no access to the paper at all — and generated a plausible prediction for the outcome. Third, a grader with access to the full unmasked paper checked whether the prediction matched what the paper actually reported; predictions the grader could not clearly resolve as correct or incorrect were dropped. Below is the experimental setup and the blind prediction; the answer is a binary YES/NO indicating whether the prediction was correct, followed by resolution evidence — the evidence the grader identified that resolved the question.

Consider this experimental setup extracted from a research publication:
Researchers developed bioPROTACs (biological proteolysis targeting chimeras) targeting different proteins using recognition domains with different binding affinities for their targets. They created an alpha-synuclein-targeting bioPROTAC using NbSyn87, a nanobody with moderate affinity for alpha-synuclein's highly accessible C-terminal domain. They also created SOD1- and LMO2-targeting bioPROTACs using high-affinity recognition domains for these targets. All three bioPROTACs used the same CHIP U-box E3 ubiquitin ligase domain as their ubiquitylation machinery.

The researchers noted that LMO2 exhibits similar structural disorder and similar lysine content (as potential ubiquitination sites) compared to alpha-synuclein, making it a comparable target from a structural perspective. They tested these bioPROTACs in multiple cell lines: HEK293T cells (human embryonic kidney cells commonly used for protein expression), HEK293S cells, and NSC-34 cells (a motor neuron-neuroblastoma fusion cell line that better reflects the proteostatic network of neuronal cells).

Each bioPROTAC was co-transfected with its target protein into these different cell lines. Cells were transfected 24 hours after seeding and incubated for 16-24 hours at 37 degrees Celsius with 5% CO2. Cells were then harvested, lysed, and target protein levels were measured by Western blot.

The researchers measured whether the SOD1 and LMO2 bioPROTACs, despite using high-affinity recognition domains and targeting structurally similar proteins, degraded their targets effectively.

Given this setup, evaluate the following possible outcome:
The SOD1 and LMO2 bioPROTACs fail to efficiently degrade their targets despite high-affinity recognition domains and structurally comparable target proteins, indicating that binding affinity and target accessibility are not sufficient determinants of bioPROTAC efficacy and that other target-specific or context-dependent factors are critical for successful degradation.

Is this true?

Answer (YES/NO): YES